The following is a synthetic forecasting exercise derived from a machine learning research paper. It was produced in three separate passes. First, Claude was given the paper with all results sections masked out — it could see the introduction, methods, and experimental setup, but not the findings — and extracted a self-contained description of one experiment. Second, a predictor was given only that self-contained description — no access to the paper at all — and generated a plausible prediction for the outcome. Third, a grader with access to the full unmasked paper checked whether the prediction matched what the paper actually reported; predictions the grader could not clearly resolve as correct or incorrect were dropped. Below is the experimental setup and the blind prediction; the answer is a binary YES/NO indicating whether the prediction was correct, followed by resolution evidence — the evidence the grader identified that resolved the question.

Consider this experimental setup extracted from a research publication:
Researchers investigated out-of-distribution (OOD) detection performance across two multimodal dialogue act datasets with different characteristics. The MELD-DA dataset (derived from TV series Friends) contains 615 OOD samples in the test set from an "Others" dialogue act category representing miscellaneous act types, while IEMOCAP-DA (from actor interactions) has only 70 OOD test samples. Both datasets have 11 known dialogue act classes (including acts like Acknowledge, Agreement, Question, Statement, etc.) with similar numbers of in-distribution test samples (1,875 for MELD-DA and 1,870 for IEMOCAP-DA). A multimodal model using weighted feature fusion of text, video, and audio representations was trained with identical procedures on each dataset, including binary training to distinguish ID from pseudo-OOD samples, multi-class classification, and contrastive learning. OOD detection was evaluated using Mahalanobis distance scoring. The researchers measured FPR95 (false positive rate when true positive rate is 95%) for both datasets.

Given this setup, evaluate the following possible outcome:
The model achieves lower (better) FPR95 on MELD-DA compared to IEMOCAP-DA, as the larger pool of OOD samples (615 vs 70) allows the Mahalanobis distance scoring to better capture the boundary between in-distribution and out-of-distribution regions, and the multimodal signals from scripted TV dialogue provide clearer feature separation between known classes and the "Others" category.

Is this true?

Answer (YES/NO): NO